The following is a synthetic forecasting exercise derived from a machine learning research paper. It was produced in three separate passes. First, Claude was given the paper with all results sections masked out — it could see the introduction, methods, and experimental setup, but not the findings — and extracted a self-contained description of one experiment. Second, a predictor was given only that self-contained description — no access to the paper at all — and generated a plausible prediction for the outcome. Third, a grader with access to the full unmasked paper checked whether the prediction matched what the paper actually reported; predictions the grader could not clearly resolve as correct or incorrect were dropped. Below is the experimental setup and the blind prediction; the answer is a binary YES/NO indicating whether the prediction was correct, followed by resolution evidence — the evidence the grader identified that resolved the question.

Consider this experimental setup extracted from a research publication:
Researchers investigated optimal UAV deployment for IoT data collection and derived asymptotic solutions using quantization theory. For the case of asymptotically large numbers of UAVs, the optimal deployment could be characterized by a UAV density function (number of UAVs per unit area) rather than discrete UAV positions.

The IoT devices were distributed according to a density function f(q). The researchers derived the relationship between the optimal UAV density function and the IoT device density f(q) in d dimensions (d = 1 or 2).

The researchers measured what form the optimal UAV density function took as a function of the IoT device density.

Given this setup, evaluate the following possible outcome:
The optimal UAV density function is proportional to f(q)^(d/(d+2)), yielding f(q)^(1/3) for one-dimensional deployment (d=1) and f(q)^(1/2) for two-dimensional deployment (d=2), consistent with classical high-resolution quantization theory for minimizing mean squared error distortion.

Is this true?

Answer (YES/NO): NO